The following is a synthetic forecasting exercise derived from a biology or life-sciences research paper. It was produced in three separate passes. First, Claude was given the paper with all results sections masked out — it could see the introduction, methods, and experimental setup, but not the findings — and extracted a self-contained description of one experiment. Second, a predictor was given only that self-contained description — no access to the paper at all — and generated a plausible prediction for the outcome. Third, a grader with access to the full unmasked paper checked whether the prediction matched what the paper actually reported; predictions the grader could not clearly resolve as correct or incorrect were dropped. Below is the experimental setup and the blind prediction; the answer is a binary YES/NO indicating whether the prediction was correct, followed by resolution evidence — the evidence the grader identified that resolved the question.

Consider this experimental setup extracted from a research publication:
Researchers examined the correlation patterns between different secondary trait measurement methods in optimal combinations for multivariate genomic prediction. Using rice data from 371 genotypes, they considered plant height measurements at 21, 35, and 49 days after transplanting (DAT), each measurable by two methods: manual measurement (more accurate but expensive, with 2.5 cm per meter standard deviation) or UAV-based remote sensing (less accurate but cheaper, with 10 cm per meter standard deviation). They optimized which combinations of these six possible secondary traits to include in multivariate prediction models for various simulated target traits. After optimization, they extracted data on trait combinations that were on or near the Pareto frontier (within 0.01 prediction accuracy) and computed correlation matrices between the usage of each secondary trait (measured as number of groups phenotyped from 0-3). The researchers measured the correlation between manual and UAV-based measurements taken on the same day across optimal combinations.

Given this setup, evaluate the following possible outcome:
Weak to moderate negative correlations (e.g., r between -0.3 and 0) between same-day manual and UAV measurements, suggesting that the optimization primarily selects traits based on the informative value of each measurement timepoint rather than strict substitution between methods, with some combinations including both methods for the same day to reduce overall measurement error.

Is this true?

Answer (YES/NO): NO